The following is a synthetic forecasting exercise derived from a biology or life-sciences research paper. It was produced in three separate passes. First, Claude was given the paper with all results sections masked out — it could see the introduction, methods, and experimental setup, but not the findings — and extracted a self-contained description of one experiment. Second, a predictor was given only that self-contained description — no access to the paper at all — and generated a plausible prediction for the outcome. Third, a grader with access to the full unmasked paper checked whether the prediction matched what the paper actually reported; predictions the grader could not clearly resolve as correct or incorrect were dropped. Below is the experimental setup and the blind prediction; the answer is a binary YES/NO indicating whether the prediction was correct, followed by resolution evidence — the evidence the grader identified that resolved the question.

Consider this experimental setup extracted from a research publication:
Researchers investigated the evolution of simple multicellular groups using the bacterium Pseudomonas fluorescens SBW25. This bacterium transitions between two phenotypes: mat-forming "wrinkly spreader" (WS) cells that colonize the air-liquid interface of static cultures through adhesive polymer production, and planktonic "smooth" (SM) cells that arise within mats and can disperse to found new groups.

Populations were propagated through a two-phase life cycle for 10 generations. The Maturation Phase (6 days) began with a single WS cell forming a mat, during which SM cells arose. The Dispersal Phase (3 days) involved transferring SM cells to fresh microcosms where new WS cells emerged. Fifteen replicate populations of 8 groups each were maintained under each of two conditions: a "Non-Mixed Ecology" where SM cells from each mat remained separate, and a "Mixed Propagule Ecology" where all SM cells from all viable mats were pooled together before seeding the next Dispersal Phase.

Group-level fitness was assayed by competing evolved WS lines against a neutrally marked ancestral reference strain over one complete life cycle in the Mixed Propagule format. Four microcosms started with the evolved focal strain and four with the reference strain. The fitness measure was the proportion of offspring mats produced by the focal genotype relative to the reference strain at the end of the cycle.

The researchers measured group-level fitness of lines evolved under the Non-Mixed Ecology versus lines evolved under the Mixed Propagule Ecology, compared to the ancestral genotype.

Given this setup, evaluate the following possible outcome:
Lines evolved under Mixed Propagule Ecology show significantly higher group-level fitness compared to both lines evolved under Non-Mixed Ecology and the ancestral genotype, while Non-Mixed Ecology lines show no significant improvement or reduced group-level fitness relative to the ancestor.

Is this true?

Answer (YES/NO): NO